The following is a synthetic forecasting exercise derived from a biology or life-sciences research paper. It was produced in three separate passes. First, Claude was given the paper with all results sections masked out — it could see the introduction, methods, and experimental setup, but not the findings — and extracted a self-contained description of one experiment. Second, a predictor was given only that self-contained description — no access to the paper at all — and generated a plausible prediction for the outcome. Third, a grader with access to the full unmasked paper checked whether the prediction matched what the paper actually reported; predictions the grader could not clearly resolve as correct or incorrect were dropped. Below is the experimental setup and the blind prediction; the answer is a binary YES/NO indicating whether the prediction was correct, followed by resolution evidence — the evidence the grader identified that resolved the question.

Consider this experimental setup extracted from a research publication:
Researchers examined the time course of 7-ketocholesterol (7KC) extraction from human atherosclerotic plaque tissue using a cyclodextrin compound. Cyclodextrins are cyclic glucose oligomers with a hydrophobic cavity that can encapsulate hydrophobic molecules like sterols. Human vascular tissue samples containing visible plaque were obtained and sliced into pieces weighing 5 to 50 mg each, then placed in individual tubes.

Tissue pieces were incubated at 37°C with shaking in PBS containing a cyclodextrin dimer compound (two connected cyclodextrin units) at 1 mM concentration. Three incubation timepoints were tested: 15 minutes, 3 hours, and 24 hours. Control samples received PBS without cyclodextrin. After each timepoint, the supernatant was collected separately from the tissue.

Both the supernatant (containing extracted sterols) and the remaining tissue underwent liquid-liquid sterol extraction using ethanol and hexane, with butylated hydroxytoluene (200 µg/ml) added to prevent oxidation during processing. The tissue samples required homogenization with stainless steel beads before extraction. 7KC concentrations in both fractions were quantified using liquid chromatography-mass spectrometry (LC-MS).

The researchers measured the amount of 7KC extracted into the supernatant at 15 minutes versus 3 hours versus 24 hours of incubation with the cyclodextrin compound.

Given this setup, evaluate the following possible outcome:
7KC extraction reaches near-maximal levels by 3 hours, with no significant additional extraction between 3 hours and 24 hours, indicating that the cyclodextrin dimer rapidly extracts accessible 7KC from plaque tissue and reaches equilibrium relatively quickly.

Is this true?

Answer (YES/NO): YES